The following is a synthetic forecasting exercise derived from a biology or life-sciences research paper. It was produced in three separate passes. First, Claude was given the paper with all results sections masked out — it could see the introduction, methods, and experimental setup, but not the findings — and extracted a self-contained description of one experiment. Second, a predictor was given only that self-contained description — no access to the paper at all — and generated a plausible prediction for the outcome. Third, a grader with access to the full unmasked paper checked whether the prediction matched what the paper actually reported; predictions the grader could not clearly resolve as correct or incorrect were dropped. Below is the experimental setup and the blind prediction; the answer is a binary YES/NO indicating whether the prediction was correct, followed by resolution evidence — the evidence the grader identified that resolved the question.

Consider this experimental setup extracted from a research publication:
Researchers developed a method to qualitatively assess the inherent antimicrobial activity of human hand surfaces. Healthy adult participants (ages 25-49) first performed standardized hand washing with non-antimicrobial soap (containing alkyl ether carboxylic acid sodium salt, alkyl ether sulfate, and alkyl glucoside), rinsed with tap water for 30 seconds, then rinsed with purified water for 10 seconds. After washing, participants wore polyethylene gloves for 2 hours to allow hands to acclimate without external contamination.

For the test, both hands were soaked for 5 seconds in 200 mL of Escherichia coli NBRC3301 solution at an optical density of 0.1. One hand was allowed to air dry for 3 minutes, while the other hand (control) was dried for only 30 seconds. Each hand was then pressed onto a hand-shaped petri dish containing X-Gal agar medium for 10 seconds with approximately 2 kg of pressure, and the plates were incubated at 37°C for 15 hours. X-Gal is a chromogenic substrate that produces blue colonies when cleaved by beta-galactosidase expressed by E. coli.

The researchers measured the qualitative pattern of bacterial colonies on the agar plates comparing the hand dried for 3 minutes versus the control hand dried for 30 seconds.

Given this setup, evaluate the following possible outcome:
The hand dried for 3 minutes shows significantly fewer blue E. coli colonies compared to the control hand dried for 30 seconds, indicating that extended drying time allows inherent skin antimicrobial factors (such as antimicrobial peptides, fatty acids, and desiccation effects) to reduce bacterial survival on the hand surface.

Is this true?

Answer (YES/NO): NO